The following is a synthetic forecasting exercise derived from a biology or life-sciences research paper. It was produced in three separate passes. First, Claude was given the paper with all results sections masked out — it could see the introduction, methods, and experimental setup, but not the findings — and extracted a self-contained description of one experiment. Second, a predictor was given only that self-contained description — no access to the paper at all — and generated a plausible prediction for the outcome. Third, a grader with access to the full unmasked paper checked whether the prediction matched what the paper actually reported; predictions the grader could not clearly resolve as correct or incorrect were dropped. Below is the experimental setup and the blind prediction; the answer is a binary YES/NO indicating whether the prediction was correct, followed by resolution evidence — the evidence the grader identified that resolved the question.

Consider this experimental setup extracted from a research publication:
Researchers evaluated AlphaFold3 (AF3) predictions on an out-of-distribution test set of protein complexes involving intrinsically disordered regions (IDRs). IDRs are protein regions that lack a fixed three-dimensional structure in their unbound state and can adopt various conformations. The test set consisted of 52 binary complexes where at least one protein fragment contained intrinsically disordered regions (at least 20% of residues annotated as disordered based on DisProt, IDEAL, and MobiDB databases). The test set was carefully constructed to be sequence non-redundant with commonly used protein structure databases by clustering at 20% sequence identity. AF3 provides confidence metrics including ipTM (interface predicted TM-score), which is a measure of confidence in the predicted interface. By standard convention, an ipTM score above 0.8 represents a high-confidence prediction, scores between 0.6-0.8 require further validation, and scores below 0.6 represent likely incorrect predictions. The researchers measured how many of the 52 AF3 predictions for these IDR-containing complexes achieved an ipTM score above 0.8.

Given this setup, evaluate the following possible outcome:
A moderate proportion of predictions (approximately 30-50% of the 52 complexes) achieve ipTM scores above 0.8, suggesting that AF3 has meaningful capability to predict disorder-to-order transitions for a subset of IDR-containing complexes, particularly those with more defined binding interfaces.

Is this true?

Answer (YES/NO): NO